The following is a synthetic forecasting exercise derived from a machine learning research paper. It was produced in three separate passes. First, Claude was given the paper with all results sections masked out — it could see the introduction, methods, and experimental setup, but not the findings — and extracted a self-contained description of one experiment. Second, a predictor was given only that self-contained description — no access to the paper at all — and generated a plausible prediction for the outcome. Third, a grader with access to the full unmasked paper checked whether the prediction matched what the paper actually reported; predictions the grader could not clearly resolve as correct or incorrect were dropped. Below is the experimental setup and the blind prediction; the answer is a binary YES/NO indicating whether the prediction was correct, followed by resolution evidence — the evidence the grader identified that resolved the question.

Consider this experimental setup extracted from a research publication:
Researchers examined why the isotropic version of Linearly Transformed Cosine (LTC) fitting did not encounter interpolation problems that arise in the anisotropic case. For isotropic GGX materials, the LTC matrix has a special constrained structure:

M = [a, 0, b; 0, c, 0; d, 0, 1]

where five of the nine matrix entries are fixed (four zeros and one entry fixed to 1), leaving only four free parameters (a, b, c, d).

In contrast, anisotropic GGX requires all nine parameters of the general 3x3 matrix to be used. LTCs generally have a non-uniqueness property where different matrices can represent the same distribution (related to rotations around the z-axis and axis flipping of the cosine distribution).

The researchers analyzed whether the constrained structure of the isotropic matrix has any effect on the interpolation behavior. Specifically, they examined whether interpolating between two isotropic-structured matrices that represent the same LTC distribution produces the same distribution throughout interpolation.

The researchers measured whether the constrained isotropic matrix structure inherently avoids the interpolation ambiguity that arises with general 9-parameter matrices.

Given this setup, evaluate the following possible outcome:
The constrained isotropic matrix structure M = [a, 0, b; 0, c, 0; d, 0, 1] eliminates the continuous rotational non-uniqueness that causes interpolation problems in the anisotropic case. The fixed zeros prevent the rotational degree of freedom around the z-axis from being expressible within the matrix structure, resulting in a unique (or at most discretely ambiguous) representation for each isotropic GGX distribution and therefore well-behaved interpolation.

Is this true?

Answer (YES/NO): YES